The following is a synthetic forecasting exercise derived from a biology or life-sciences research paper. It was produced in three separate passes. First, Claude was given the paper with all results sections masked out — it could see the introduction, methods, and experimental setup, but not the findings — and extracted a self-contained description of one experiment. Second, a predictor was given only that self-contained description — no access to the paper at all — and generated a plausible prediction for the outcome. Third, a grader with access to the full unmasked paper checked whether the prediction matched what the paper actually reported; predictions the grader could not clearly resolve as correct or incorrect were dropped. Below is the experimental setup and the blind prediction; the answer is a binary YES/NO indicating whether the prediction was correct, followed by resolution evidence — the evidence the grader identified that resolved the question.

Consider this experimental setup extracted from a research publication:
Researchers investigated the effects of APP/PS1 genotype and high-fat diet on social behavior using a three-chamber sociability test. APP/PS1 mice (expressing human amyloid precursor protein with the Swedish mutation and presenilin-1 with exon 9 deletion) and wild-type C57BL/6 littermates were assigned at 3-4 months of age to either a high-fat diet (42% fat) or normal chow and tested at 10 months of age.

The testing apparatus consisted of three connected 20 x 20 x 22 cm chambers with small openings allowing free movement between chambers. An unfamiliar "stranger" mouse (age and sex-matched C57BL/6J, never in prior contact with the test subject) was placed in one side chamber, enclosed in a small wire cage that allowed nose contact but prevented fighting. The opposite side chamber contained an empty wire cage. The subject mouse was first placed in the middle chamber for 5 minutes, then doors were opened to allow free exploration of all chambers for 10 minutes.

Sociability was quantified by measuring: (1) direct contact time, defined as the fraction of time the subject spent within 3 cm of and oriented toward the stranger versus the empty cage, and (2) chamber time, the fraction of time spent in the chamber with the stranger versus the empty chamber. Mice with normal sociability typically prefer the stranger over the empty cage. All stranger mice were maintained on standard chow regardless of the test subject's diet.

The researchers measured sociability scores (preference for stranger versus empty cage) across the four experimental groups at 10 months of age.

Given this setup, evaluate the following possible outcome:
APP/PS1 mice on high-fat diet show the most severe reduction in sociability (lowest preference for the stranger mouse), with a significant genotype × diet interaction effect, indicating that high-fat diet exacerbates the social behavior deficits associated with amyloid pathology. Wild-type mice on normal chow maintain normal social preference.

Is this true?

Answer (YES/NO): NO